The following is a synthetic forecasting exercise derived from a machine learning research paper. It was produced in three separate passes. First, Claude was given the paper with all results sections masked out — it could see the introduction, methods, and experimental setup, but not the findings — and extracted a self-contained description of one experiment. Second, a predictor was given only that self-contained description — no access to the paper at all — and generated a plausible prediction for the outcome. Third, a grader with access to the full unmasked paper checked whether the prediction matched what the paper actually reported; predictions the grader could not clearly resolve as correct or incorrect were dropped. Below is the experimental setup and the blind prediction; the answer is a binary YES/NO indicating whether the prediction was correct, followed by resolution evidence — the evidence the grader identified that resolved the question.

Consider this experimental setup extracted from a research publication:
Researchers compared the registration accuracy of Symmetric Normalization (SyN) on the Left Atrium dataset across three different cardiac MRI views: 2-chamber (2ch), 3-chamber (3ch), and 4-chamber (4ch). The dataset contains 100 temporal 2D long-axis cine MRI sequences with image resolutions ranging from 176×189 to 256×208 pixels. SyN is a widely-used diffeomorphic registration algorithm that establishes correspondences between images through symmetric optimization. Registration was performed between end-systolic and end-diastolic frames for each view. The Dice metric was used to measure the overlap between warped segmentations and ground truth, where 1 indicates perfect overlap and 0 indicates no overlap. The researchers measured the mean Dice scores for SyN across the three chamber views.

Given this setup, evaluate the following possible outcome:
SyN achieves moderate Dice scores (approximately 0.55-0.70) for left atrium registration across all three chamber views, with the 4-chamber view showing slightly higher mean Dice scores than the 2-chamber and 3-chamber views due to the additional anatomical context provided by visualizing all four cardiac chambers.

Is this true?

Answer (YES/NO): NO